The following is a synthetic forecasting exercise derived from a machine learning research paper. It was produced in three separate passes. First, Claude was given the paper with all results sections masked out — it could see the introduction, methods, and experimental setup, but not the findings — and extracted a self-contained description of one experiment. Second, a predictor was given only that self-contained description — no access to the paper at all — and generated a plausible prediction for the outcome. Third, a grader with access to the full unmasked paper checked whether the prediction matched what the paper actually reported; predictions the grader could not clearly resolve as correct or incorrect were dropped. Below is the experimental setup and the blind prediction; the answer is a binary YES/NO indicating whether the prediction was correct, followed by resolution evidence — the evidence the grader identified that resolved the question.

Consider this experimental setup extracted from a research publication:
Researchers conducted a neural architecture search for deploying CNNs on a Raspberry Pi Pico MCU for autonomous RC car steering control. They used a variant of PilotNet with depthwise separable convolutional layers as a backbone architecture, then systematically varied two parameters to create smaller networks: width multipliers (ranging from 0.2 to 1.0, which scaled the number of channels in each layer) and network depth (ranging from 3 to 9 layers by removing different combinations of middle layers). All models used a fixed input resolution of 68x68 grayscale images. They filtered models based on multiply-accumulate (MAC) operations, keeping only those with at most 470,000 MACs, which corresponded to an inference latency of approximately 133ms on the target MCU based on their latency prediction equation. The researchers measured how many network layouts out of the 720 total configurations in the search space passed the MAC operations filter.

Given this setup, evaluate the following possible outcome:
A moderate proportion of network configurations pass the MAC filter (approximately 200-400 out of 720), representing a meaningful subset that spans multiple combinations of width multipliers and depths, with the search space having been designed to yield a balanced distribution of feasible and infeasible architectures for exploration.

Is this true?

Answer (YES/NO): YES